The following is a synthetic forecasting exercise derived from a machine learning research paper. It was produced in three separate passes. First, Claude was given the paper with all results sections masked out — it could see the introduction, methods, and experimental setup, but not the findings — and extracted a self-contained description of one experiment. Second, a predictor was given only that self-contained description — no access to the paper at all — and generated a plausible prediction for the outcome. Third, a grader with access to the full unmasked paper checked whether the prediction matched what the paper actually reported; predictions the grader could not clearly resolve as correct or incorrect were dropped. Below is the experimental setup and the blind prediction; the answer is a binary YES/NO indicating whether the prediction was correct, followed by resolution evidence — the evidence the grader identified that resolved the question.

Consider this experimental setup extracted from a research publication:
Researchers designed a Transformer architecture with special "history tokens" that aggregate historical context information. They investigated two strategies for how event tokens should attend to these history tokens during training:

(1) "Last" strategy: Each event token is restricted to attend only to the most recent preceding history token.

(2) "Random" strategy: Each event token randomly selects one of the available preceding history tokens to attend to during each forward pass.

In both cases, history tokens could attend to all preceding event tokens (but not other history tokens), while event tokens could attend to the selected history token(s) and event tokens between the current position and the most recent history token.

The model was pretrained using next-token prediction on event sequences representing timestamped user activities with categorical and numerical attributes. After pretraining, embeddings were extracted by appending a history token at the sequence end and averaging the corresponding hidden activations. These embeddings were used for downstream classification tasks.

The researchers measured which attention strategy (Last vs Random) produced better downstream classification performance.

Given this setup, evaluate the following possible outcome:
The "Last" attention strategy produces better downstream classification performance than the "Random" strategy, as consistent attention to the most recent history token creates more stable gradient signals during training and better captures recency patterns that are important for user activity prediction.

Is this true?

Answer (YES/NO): NO